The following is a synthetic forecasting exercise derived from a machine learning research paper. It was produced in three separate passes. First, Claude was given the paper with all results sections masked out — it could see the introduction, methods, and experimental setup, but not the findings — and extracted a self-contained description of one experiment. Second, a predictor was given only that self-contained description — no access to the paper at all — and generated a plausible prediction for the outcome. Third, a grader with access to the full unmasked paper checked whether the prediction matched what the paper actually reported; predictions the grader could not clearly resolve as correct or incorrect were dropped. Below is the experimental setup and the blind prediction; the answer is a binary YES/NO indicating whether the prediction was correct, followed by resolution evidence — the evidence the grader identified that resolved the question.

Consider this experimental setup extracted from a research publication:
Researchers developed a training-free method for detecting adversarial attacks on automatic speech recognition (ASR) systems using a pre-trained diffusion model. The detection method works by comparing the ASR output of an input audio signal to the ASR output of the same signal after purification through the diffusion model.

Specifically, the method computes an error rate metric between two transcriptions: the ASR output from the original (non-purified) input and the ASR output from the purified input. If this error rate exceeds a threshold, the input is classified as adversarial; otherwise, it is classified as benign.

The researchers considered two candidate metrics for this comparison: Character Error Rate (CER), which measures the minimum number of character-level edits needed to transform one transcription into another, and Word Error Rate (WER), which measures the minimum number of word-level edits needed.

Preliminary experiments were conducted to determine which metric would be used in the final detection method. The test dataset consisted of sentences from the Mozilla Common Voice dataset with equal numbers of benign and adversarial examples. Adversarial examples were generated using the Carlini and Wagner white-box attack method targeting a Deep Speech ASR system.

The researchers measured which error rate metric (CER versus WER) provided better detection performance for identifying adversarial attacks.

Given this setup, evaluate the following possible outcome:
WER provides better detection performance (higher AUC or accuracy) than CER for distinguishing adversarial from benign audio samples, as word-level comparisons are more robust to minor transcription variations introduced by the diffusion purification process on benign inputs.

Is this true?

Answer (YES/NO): NO